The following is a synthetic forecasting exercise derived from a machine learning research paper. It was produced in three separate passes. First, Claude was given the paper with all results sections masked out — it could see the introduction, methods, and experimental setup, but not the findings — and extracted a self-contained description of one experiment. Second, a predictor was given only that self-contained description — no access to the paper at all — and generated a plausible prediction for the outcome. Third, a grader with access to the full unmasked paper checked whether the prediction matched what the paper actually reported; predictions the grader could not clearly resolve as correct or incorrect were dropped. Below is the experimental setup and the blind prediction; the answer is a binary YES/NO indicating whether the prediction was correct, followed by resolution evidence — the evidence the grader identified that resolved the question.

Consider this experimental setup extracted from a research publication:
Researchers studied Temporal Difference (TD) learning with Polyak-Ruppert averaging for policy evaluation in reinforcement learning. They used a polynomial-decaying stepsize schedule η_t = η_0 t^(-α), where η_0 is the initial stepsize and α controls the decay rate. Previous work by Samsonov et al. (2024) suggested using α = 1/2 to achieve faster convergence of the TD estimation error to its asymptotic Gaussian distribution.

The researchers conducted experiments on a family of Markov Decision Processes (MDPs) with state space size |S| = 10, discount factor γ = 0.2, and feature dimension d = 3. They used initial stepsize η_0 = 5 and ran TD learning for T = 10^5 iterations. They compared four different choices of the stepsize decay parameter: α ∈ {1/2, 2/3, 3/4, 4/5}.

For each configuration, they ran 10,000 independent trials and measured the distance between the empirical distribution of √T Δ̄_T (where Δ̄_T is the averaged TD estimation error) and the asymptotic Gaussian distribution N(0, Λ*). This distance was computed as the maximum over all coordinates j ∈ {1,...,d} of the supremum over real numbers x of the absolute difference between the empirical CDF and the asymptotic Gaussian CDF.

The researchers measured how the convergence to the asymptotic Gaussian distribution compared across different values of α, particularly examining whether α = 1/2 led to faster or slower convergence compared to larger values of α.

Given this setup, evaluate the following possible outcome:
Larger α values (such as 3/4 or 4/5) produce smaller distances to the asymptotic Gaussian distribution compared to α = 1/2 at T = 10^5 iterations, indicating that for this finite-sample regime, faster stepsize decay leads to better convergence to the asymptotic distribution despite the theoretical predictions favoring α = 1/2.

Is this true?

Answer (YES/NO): YES